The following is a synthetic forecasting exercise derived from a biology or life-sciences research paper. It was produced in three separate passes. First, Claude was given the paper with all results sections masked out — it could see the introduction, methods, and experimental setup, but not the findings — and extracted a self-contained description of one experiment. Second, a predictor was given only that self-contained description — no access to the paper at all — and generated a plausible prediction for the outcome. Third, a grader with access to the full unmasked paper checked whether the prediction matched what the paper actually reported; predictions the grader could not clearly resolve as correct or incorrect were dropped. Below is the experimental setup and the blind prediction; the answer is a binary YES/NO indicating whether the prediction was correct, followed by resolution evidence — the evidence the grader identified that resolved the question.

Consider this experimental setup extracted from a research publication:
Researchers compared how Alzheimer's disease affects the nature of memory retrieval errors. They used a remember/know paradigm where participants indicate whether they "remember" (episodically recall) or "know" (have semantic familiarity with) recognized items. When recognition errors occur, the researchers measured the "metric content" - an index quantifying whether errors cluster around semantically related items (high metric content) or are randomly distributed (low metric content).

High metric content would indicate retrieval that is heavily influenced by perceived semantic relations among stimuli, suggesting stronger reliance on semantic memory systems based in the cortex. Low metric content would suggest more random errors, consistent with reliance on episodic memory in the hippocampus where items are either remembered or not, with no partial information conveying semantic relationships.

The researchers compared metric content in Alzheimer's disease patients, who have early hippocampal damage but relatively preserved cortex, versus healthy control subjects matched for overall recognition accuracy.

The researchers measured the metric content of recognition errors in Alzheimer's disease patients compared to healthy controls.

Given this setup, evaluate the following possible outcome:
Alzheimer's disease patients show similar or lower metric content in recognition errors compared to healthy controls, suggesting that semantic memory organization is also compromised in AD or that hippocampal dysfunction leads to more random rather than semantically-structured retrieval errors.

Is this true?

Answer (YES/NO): NO